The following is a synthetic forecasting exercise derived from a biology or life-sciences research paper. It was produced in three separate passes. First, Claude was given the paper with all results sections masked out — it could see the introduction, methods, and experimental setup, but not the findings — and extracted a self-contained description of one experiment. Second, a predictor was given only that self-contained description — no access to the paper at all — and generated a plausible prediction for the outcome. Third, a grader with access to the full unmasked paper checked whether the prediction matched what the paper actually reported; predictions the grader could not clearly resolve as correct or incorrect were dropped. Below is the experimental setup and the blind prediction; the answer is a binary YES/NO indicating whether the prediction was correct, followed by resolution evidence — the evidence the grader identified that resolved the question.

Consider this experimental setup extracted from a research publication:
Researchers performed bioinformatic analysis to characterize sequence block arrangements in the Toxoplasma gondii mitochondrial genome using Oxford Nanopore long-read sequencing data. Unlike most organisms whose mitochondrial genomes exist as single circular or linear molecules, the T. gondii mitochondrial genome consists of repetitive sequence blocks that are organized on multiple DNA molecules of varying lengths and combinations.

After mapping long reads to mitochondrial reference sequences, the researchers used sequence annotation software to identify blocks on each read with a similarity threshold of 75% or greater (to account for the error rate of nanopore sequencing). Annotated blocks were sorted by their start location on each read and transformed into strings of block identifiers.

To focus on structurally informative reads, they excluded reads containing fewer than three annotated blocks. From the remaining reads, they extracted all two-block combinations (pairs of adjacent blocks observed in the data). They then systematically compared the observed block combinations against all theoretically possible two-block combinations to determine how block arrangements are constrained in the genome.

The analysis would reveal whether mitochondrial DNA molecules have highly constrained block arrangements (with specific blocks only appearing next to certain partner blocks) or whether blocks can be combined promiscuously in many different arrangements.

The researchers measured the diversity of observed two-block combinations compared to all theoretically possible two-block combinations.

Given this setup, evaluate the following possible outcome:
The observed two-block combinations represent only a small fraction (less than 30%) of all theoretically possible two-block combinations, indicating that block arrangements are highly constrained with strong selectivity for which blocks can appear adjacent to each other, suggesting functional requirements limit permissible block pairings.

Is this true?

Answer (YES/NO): YES